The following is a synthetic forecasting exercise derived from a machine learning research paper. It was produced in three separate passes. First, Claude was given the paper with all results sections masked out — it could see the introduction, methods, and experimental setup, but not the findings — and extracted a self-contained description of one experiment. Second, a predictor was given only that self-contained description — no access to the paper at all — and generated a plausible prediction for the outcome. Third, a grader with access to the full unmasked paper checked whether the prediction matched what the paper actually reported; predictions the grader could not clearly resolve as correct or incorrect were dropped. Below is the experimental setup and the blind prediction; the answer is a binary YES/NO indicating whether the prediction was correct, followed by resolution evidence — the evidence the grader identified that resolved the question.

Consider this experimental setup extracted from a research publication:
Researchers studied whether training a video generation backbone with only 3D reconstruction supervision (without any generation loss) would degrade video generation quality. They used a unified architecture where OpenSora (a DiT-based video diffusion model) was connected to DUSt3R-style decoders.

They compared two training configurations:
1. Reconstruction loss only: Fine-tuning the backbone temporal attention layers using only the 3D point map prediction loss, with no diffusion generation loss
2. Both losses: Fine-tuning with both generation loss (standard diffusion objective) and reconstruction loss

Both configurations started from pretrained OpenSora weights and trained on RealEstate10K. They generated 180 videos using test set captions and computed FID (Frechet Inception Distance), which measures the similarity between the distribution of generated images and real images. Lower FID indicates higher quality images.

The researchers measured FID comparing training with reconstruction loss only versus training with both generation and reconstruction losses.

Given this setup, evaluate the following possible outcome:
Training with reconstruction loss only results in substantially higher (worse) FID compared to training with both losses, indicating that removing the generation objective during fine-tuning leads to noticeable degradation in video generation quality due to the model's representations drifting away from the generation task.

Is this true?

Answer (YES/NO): YES